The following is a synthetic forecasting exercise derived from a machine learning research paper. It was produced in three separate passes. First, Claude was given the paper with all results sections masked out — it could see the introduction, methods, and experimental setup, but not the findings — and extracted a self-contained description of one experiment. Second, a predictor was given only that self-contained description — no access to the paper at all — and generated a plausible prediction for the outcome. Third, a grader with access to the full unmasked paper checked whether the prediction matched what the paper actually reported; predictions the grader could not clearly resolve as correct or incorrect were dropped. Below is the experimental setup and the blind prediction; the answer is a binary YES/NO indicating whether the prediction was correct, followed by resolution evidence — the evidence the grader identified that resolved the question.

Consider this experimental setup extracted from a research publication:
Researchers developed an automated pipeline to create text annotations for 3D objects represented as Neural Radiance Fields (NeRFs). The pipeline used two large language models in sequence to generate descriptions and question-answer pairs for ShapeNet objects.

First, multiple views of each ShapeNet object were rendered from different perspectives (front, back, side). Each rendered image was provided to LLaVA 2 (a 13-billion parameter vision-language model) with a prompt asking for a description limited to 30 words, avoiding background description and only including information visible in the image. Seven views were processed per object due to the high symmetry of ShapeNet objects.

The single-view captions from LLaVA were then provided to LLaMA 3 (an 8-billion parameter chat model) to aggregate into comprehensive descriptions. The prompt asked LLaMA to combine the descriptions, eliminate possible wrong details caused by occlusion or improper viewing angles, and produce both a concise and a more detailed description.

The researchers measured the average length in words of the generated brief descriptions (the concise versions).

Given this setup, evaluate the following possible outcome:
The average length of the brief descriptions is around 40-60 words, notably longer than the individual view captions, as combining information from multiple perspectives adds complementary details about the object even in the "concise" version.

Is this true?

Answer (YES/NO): NO